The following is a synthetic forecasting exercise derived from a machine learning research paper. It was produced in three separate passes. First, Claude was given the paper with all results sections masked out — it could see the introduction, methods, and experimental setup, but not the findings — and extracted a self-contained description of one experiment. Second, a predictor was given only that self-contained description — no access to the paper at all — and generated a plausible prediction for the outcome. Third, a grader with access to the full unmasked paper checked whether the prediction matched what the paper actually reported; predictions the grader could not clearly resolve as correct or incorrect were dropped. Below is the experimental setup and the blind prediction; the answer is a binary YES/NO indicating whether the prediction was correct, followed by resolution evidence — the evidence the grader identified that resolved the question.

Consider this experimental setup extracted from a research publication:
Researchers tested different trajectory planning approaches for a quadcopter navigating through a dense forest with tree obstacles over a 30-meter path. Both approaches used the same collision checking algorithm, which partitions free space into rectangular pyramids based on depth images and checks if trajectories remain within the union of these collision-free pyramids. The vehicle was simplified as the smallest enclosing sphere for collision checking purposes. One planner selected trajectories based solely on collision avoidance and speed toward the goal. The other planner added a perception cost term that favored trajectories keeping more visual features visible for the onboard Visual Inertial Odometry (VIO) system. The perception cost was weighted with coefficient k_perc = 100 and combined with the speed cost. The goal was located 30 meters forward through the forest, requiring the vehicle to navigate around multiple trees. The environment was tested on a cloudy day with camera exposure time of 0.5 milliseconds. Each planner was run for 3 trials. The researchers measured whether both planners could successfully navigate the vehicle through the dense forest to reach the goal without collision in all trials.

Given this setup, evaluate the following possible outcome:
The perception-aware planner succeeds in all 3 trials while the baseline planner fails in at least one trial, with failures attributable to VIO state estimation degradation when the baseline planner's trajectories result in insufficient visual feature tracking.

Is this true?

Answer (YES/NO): NO